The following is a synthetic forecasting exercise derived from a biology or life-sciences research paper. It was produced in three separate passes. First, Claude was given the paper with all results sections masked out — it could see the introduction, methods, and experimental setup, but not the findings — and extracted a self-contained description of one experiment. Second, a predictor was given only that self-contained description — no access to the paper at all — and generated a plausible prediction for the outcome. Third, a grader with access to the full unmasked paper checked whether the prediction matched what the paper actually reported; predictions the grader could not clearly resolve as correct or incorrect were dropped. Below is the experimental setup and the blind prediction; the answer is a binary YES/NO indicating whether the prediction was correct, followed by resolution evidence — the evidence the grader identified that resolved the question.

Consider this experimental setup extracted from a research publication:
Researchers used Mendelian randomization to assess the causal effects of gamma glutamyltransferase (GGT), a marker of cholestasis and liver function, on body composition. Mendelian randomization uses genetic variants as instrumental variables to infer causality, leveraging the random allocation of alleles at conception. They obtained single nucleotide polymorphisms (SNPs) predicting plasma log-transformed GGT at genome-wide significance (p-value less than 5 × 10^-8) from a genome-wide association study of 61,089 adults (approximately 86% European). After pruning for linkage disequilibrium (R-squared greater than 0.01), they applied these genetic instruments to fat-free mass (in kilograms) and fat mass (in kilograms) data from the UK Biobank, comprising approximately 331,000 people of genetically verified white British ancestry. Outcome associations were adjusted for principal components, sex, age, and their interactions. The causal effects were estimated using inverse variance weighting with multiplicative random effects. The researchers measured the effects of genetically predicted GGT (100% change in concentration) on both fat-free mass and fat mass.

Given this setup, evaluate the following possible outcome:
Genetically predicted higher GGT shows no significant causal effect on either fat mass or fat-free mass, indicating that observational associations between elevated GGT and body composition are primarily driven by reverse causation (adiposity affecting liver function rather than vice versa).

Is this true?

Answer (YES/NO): NO